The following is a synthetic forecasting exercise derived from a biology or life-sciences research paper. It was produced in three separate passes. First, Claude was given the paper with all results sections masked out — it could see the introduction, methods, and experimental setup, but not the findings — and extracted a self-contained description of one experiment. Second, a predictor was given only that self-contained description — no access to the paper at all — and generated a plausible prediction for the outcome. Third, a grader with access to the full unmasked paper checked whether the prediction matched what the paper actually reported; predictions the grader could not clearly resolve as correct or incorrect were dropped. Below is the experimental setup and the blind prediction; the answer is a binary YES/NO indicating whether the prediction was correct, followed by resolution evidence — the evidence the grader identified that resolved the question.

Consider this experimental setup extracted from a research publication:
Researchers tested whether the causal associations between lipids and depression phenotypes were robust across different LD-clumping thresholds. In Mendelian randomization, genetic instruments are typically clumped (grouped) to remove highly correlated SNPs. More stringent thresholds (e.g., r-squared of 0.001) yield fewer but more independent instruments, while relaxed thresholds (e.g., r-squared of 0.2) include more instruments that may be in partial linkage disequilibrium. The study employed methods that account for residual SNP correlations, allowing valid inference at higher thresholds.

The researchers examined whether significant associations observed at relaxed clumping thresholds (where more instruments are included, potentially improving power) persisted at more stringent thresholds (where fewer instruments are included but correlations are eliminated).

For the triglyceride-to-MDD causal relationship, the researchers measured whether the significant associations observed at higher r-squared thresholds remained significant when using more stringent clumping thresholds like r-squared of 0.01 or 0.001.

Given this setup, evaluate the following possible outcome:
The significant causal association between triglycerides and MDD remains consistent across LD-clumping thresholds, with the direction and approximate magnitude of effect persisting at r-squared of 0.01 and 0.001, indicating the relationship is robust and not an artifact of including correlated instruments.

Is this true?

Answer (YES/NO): NO